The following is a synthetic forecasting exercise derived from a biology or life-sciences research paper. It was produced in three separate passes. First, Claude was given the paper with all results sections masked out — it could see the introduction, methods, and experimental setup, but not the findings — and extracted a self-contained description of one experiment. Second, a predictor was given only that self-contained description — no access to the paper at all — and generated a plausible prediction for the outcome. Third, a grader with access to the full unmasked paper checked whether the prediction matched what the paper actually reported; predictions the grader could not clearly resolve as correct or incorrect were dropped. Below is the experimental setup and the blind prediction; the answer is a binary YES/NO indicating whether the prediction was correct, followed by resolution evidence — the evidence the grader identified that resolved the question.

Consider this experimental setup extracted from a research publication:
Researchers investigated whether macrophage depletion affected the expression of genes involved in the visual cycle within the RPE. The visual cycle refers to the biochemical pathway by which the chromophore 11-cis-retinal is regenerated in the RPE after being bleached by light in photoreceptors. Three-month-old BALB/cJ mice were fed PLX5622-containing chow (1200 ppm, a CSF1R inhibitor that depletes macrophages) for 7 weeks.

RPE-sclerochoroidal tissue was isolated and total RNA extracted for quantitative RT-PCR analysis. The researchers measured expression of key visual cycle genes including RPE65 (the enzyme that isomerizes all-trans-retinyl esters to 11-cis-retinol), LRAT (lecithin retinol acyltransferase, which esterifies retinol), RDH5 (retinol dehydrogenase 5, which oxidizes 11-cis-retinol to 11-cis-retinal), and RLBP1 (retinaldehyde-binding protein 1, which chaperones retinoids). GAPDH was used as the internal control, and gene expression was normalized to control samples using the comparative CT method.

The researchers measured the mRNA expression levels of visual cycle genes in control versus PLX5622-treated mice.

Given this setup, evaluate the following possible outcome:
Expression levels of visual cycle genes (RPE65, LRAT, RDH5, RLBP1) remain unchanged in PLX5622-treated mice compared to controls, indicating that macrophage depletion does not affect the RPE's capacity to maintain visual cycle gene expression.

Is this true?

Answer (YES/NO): NO